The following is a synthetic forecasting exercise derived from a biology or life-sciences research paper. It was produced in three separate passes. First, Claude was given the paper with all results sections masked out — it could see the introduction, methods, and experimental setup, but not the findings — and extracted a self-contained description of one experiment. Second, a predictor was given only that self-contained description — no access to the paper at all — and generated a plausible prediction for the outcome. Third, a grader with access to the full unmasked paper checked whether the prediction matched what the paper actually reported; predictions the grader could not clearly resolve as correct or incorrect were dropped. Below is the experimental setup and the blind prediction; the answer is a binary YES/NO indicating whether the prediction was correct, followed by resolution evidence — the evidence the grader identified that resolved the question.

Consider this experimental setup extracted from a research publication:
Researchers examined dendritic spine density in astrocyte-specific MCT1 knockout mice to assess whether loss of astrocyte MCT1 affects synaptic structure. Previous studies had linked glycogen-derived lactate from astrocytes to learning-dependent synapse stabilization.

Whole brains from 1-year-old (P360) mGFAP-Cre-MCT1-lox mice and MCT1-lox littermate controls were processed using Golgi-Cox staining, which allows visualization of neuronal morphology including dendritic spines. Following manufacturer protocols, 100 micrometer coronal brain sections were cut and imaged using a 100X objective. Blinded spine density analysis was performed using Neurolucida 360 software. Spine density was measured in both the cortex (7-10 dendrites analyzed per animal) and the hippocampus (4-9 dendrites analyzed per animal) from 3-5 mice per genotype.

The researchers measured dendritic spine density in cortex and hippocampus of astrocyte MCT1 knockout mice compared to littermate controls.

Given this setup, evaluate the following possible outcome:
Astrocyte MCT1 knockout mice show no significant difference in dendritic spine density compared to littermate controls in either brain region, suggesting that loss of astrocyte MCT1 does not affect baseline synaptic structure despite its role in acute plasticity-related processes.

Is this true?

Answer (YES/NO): YES